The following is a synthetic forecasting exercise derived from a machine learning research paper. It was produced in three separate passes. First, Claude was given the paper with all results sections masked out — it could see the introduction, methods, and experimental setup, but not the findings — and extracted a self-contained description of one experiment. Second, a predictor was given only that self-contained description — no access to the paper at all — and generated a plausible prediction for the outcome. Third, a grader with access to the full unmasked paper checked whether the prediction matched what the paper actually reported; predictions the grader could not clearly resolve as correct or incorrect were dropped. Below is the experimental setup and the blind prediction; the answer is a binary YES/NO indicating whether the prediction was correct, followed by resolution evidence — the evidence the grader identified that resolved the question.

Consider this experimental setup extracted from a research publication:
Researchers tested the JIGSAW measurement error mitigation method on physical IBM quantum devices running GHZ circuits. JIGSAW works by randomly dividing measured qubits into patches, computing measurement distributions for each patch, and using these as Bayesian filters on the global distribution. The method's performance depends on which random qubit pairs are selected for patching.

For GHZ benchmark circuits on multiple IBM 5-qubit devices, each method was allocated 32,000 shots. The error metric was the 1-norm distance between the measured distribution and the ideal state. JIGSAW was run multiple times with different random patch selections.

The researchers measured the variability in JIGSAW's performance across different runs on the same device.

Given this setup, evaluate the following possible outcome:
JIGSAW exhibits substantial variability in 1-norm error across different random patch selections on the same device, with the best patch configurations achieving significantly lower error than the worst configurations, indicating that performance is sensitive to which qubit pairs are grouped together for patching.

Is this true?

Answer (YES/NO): YES